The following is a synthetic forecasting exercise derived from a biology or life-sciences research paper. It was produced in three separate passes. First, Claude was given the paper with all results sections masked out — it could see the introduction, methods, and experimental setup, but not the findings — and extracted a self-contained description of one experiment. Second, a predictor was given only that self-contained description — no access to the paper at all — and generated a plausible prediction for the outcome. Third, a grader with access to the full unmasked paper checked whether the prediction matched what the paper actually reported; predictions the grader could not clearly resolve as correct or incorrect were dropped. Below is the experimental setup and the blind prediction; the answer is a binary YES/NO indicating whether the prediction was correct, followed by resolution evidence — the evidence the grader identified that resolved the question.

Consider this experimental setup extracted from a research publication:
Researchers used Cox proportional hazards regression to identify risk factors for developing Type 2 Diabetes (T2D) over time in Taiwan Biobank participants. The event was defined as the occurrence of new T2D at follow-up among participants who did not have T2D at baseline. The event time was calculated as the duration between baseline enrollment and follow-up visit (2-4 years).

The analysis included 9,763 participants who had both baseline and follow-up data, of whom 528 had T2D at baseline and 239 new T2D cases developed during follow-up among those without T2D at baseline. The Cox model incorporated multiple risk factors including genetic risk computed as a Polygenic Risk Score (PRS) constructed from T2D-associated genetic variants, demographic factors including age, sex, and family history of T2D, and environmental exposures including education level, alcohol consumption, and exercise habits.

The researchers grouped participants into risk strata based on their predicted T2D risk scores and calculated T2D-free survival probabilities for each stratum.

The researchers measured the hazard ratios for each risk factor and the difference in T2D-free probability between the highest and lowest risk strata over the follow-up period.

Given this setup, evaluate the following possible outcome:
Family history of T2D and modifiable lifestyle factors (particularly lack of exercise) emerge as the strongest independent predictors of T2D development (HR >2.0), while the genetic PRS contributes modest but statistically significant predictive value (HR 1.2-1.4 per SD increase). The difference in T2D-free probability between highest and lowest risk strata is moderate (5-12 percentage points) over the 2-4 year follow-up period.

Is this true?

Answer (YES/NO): NO